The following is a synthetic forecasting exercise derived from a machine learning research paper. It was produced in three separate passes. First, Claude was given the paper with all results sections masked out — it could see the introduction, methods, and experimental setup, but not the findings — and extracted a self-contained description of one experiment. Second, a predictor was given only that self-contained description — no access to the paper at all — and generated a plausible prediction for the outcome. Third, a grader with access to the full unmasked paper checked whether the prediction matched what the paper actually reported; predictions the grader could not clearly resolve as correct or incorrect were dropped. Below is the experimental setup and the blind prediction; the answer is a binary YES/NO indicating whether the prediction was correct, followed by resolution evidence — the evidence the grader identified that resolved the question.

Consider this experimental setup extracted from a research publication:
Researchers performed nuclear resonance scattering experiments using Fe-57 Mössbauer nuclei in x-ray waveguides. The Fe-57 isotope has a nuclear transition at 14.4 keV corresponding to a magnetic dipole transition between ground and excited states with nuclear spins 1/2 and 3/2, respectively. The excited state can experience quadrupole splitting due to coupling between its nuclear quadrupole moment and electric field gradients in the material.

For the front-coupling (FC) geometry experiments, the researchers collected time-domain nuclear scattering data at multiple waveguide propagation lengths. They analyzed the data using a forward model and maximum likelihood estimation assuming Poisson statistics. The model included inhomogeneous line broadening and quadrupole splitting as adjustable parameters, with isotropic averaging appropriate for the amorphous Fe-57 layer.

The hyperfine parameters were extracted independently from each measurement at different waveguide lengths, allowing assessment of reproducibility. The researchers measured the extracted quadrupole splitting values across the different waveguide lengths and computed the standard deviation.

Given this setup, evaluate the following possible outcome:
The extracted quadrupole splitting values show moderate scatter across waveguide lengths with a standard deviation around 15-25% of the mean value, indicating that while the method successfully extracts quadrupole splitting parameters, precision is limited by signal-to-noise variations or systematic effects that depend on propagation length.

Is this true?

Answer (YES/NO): YES